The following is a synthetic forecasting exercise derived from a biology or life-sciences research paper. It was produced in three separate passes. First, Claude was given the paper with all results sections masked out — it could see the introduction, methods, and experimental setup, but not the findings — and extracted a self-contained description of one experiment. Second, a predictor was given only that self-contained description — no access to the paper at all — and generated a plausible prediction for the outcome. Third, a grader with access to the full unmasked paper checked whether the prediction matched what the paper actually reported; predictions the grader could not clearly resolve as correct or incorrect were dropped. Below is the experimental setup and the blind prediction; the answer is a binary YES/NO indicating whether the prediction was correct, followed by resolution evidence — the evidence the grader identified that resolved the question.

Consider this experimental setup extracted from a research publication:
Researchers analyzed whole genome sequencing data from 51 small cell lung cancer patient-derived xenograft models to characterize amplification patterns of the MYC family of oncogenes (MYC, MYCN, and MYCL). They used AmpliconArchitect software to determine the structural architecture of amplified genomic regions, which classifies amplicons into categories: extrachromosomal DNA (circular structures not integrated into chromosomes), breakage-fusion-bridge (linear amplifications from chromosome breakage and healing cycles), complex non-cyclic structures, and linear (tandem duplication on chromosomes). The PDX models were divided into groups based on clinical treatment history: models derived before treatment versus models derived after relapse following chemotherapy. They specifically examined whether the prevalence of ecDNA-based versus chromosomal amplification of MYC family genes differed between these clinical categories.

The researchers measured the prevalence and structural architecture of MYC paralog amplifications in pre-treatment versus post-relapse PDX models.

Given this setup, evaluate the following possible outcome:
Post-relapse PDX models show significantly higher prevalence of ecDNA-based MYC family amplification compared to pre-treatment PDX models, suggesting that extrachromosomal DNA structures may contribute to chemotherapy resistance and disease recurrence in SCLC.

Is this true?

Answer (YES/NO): YES